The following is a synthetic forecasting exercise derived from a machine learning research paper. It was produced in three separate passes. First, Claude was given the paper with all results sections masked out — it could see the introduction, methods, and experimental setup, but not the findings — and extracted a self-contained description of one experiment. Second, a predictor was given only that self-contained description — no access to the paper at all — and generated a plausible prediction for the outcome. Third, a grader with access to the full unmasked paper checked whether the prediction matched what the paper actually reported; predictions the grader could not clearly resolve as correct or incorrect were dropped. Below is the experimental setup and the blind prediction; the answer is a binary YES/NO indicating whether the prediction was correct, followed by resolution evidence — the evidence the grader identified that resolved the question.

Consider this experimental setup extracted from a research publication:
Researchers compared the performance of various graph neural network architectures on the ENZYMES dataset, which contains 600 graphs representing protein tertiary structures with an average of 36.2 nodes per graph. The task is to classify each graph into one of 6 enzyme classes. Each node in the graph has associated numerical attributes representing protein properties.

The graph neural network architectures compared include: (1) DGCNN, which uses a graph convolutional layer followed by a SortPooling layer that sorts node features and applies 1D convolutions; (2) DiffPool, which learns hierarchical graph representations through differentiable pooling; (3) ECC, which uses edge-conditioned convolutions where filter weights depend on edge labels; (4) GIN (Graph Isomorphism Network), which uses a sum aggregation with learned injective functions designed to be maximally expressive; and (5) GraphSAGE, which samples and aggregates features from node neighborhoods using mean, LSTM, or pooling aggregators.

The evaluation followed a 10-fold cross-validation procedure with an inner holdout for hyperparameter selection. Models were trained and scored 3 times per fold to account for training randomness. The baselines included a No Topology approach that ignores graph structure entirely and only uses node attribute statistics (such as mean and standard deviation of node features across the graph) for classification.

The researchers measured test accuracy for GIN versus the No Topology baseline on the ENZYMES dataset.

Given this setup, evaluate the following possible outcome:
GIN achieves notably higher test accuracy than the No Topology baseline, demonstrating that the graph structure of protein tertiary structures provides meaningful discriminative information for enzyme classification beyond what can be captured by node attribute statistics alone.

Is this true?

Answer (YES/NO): NO